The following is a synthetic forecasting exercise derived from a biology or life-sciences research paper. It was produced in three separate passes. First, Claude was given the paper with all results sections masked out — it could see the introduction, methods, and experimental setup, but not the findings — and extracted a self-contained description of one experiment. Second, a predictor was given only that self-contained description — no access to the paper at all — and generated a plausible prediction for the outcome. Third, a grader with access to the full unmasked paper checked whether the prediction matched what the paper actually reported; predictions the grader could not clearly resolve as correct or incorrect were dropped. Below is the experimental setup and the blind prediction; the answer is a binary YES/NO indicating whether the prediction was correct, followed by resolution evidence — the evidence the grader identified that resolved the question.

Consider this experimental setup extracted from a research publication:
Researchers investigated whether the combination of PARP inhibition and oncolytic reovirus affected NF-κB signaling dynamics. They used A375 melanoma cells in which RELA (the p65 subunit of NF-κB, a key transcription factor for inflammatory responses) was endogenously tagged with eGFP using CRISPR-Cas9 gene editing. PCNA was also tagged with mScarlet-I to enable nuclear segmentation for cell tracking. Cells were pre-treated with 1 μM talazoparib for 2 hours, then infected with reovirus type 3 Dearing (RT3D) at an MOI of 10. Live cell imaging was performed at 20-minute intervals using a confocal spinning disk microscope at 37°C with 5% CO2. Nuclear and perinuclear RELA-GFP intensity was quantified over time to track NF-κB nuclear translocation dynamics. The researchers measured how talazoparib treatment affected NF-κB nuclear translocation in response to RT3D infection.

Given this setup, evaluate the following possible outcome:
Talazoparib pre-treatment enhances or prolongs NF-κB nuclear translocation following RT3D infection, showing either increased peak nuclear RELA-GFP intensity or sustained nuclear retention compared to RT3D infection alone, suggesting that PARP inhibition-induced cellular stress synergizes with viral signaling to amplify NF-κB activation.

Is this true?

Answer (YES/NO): YES